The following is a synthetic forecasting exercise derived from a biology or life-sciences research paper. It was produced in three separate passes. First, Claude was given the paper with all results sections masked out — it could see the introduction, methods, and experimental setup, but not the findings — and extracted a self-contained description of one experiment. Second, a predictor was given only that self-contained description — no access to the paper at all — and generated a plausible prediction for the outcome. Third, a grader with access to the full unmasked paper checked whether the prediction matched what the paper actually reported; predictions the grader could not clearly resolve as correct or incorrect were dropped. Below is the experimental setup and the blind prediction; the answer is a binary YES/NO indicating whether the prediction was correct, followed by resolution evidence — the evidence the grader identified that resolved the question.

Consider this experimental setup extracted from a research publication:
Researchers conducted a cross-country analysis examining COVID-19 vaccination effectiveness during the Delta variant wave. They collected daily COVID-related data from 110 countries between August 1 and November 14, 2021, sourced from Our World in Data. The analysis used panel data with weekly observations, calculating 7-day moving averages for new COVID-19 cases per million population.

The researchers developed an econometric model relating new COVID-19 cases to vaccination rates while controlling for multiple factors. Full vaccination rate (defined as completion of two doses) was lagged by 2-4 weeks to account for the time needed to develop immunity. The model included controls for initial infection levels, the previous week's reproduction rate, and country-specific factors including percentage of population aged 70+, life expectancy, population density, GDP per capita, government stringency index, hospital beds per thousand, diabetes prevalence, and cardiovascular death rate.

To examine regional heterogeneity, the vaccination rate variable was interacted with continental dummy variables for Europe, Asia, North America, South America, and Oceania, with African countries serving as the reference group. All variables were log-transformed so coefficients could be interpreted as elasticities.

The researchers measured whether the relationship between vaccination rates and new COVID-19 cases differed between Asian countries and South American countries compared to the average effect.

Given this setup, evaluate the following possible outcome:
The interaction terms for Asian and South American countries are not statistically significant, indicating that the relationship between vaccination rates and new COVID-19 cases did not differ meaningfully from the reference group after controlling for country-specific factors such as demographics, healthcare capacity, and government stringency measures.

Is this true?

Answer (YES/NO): NO